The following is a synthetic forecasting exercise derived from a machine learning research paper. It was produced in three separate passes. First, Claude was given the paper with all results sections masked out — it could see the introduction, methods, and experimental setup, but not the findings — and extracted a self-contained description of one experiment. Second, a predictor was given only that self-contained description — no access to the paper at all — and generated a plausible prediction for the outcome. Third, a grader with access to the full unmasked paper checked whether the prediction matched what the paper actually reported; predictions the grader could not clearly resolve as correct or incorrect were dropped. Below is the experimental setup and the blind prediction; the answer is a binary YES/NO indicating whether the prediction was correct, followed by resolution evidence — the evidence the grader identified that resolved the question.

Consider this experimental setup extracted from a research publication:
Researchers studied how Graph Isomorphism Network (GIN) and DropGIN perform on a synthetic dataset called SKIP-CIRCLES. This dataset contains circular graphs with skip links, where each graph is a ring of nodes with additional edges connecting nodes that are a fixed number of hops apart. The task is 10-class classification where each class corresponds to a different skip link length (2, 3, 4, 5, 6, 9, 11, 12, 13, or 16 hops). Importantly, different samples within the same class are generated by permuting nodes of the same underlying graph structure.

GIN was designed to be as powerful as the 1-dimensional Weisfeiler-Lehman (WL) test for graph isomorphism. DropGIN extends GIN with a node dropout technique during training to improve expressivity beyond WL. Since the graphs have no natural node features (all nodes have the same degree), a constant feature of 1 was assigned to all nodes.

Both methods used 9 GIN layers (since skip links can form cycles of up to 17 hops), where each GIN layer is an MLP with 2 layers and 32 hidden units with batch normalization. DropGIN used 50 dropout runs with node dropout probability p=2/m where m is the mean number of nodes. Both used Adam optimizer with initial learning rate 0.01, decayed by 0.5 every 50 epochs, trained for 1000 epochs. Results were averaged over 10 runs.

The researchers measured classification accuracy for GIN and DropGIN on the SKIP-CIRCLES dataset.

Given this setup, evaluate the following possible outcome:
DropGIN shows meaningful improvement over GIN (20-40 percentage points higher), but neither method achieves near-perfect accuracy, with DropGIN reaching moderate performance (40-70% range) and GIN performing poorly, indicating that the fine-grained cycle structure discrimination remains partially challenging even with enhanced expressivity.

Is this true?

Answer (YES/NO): NO